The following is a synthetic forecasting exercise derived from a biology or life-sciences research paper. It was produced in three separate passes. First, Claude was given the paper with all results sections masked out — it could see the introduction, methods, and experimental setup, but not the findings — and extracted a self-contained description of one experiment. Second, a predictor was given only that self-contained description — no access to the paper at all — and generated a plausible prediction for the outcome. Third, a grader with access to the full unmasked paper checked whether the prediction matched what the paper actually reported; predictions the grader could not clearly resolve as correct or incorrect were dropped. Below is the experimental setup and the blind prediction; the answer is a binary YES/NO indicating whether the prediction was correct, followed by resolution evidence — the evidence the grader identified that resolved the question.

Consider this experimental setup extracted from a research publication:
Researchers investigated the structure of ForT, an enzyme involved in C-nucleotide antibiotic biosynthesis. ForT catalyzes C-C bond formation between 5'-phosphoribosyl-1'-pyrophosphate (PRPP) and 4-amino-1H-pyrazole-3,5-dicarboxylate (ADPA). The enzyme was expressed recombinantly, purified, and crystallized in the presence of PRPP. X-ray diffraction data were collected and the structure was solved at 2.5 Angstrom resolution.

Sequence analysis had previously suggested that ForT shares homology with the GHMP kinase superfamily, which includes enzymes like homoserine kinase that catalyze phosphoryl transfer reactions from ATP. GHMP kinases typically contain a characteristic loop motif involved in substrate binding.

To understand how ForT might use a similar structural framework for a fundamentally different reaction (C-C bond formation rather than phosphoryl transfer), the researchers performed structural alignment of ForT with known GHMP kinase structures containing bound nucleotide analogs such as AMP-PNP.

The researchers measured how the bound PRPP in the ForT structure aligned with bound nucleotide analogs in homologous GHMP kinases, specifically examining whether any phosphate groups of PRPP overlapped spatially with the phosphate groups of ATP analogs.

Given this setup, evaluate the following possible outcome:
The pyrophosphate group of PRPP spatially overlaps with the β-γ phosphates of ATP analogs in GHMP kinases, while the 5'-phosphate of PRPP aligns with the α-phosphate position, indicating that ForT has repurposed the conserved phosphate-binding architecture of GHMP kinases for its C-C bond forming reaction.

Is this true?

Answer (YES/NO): NO